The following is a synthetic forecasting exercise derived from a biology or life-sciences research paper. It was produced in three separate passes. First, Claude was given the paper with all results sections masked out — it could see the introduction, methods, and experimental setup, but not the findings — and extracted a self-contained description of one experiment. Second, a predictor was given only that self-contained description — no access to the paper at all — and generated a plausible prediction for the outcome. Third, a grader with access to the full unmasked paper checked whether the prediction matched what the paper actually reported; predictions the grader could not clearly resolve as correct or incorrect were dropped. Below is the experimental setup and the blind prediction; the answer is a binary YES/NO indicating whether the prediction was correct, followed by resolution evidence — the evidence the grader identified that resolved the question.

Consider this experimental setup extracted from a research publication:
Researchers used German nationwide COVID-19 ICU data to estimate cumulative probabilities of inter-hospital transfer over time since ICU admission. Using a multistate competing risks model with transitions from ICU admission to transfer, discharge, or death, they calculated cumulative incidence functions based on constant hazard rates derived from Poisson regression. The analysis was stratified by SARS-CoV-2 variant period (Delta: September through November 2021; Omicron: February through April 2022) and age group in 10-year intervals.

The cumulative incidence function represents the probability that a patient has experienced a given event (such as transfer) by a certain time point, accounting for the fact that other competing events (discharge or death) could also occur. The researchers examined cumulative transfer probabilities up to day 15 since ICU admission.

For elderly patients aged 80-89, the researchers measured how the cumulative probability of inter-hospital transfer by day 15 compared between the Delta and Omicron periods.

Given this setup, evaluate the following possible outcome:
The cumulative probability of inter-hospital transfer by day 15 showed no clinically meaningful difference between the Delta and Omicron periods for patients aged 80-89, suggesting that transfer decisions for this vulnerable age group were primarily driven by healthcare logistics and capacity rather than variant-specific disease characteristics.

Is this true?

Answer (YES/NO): NO